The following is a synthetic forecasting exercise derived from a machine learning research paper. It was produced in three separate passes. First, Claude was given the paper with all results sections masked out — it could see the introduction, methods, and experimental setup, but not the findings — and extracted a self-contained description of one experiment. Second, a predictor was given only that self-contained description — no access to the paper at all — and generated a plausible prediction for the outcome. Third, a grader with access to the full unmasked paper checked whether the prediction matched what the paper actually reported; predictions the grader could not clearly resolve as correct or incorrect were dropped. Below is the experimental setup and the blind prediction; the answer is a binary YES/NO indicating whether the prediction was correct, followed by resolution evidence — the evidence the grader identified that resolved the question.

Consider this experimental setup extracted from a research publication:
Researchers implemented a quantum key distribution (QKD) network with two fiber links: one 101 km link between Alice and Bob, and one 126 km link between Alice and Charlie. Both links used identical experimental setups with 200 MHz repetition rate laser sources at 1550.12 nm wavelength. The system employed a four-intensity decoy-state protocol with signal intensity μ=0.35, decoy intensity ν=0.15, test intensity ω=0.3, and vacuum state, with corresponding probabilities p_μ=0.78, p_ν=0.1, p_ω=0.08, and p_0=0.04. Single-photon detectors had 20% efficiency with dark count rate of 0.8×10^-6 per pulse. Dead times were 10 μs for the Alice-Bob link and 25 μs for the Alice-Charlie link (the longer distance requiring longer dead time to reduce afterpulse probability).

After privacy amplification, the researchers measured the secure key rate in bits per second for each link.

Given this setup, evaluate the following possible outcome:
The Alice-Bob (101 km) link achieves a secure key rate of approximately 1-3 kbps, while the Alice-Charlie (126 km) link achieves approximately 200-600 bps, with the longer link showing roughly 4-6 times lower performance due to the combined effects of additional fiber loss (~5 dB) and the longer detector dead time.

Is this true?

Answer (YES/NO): NO